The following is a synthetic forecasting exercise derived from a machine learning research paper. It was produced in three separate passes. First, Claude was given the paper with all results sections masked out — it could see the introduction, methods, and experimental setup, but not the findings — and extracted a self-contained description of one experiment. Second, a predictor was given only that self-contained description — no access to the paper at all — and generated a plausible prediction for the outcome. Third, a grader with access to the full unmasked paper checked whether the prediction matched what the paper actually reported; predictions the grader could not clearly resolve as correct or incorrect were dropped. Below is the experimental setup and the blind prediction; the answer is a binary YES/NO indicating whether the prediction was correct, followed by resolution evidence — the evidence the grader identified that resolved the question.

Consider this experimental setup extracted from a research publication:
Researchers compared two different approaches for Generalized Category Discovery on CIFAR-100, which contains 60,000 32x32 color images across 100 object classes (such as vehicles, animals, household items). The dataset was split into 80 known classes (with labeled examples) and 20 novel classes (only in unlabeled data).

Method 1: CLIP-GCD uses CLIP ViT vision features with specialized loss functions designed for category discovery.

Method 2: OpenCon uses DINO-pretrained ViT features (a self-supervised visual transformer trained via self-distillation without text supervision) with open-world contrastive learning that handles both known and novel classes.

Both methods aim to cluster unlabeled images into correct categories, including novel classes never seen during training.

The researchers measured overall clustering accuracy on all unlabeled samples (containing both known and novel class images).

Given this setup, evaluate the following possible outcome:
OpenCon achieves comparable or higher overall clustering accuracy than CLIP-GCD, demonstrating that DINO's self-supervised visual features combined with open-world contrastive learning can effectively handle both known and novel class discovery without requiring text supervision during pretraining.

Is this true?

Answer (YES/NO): NO